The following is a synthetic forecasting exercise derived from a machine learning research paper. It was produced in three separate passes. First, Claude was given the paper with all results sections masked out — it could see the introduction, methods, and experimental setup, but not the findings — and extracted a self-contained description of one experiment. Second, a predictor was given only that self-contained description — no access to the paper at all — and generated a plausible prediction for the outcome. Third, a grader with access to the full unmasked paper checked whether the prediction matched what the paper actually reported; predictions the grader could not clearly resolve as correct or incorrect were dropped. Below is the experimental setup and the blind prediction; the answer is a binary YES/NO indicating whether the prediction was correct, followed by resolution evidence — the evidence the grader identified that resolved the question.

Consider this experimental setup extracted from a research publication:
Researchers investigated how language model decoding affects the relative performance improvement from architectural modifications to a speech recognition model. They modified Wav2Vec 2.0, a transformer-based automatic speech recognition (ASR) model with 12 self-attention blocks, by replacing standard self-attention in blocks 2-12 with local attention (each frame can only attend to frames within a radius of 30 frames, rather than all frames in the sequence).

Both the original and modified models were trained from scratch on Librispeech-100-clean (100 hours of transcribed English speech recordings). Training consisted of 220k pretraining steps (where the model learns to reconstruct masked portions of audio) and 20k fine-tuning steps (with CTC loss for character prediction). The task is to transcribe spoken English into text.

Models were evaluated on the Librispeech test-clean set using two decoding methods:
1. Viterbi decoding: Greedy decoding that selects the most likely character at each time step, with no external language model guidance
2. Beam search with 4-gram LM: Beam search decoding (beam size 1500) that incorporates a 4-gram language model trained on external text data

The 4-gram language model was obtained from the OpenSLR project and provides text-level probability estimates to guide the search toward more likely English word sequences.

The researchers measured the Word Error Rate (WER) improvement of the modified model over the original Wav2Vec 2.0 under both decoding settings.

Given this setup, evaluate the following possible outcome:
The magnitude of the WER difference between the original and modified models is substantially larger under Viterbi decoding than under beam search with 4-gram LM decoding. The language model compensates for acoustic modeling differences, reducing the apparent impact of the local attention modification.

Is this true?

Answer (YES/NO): YES